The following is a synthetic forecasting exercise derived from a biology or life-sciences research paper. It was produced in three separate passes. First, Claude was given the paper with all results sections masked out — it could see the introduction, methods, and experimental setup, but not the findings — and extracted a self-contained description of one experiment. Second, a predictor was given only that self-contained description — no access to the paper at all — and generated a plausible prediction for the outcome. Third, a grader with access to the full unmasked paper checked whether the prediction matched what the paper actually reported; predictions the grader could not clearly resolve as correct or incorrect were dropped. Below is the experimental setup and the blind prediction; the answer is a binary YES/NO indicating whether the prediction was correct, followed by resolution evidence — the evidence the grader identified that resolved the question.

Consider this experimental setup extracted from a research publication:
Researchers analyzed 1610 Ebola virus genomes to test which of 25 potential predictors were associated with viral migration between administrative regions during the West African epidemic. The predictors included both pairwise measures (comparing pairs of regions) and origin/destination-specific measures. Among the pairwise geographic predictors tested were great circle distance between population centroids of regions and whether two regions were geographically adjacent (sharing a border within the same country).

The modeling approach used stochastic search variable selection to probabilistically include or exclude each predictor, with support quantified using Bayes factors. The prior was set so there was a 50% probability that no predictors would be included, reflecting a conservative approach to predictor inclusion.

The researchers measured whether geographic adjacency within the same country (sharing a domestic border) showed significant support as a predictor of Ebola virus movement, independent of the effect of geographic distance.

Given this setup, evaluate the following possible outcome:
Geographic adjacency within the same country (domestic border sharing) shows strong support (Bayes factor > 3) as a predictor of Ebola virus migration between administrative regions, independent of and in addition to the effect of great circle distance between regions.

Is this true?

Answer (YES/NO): NO